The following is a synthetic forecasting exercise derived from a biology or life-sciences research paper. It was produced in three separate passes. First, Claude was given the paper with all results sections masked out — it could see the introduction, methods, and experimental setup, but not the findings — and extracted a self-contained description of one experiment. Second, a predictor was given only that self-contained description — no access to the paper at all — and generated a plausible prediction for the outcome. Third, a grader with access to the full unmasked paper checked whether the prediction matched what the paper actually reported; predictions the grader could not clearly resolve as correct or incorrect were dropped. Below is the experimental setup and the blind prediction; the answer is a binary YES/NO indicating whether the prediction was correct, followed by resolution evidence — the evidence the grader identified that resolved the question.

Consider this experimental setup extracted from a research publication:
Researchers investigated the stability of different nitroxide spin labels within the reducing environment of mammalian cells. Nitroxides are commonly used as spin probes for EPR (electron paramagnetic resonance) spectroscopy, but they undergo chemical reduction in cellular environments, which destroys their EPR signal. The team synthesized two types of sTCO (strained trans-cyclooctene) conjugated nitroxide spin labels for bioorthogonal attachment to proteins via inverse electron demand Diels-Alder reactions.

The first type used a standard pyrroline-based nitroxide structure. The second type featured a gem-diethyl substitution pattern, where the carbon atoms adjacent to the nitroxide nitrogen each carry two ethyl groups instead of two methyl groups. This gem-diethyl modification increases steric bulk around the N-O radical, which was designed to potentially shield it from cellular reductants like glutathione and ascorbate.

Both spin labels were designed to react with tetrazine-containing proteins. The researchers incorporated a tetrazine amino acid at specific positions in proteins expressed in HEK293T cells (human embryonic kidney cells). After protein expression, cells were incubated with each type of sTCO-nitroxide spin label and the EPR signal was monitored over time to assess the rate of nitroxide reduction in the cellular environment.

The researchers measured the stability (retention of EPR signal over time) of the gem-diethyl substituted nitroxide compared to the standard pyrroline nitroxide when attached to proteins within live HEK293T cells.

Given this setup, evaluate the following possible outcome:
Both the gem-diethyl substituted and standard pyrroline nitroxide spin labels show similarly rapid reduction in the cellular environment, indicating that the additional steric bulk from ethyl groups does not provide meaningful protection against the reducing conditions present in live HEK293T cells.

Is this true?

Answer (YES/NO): NO